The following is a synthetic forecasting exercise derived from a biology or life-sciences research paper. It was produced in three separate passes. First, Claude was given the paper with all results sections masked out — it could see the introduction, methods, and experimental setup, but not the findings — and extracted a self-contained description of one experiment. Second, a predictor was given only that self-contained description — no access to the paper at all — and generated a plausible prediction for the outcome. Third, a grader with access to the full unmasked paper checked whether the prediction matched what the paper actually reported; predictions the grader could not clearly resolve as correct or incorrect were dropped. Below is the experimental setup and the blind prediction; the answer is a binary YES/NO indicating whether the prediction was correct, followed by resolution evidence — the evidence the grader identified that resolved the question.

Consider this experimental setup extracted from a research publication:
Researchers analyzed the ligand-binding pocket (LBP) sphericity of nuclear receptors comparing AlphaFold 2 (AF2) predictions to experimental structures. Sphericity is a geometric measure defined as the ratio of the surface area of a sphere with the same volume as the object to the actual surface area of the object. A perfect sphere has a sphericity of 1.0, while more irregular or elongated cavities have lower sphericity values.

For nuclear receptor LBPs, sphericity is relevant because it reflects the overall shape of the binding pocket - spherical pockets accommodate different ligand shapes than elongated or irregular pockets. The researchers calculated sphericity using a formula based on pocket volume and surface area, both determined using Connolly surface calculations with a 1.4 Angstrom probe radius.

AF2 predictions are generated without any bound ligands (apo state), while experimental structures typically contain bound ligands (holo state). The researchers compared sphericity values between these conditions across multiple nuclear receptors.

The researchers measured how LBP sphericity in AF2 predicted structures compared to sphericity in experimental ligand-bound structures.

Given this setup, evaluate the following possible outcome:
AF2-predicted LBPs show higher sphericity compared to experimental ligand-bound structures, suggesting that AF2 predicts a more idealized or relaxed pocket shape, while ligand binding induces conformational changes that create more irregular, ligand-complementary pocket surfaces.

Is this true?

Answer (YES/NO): NO